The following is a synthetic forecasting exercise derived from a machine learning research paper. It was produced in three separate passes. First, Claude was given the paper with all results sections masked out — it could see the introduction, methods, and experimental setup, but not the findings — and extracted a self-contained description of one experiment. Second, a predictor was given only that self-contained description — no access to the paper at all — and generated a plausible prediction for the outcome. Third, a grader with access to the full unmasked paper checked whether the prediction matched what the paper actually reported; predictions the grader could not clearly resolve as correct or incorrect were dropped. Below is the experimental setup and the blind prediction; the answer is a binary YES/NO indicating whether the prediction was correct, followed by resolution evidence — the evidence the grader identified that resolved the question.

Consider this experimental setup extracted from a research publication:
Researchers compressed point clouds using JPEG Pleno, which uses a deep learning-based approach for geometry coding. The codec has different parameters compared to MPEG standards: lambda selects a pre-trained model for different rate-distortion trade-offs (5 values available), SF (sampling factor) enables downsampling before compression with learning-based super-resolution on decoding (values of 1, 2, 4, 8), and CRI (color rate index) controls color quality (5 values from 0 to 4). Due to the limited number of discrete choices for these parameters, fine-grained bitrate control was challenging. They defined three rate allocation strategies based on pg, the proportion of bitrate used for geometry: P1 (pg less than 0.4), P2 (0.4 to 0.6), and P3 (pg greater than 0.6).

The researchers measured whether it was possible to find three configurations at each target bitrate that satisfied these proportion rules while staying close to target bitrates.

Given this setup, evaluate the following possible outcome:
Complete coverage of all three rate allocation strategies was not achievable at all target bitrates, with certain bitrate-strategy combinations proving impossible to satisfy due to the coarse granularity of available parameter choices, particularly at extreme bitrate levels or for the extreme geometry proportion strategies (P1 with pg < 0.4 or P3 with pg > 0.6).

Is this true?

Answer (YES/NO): NO